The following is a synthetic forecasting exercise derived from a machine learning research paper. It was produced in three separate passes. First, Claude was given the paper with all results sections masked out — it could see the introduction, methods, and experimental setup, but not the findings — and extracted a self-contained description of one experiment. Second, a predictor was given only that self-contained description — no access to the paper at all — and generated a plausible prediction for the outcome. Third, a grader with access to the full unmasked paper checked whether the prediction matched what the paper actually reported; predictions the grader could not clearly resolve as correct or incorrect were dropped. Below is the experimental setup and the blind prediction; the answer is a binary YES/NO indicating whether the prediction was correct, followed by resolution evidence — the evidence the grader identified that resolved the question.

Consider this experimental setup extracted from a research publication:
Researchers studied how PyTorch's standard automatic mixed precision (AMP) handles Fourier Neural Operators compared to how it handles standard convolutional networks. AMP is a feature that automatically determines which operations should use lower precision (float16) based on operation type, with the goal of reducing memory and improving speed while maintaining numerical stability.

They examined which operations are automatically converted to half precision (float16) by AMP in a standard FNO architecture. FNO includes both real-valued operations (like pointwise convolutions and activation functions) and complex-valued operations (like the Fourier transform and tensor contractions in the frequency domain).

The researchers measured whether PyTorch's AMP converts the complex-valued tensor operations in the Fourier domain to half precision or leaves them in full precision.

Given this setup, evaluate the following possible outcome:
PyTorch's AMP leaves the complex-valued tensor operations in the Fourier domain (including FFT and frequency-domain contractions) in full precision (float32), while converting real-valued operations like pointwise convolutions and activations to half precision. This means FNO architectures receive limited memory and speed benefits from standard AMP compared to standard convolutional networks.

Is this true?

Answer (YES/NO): YES